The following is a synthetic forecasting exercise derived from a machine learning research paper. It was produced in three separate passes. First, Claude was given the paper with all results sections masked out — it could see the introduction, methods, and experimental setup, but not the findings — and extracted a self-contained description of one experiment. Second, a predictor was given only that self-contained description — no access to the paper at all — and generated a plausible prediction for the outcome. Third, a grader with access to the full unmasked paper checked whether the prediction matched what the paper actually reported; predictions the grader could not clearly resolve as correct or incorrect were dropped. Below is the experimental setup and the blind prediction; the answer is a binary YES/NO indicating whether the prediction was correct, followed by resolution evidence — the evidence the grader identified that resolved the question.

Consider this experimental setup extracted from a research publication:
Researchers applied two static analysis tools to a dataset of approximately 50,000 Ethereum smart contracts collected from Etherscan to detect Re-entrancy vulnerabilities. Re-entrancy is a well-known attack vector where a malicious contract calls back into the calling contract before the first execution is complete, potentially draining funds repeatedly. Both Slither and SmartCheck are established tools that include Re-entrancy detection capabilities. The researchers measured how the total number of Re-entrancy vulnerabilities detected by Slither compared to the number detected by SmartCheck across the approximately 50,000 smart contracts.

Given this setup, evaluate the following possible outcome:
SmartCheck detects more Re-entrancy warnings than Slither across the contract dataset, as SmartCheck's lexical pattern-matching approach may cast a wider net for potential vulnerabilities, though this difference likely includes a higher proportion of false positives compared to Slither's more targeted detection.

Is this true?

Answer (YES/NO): NO